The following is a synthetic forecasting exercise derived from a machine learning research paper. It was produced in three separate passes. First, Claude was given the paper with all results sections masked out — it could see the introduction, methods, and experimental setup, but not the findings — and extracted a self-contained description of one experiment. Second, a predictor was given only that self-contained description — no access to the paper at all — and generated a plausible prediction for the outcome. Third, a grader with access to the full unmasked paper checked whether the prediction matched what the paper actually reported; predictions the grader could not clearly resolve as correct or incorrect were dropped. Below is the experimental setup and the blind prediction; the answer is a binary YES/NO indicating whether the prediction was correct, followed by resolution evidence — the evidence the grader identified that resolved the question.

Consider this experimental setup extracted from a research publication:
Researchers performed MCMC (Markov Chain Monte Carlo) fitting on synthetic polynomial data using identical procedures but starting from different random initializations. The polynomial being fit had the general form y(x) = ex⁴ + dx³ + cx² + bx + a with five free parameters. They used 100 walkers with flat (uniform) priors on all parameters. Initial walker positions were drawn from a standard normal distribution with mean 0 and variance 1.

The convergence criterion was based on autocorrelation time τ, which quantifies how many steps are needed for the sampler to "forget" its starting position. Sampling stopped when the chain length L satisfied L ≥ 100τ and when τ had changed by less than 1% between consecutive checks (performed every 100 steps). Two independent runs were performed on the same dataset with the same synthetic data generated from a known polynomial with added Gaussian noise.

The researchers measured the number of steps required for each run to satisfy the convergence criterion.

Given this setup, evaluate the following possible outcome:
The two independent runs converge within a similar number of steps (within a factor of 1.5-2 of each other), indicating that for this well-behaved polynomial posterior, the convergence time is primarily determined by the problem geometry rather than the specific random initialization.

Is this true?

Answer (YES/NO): YES